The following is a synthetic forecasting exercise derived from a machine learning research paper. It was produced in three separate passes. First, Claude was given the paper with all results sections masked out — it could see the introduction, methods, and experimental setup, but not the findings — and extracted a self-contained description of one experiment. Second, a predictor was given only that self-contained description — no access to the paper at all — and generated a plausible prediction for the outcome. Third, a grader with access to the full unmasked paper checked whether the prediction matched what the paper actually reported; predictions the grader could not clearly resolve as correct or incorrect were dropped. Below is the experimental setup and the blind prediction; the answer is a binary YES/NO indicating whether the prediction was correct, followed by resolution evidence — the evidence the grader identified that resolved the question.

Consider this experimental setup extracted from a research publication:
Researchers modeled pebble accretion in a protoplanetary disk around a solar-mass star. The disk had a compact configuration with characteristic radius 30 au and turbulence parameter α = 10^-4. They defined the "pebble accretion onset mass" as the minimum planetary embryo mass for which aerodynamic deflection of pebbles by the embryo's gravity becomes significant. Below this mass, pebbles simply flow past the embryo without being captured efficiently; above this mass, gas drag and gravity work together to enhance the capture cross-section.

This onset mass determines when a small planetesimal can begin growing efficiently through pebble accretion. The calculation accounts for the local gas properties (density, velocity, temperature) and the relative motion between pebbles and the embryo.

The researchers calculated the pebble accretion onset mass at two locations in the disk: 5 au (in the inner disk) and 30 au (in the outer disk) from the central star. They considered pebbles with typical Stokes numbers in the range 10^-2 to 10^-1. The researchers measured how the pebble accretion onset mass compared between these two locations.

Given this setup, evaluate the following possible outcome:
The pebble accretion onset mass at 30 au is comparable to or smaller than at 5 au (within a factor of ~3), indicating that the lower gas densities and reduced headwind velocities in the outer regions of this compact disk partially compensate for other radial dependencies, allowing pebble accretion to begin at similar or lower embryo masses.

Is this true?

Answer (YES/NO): NO